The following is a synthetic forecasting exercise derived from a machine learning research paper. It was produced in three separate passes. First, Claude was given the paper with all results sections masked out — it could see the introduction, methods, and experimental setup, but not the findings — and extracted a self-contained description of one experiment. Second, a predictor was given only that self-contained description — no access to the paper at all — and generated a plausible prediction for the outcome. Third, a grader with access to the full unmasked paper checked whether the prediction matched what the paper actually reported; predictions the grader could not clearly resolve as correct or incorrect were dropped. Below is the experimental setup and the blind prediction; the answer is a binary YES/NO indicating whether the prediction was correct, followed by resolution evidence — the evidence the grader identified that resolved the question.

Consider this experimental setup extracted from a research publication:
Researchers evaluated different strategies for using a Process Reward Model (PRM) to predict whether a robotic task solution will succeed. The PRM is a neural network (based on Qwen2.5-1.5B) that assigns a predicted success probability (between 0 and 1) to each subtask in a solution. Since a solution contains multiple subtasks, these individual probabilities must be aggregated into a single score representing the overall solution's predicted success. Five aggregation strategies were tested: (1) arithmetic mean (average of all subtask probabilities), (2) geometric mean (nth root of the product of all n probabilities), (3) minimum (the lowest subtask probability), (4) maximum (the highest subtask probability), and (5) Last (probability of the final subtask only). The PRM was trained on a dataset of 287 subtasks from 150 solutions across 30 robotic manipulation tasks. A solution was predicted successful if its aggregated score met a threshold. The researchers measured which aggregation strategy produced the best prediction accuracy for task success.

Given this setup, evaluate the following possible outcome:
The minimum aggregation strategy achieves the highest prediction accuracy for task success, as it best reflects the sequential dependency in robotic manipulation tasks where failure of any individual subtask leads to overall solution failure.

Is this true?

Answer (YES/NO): NO